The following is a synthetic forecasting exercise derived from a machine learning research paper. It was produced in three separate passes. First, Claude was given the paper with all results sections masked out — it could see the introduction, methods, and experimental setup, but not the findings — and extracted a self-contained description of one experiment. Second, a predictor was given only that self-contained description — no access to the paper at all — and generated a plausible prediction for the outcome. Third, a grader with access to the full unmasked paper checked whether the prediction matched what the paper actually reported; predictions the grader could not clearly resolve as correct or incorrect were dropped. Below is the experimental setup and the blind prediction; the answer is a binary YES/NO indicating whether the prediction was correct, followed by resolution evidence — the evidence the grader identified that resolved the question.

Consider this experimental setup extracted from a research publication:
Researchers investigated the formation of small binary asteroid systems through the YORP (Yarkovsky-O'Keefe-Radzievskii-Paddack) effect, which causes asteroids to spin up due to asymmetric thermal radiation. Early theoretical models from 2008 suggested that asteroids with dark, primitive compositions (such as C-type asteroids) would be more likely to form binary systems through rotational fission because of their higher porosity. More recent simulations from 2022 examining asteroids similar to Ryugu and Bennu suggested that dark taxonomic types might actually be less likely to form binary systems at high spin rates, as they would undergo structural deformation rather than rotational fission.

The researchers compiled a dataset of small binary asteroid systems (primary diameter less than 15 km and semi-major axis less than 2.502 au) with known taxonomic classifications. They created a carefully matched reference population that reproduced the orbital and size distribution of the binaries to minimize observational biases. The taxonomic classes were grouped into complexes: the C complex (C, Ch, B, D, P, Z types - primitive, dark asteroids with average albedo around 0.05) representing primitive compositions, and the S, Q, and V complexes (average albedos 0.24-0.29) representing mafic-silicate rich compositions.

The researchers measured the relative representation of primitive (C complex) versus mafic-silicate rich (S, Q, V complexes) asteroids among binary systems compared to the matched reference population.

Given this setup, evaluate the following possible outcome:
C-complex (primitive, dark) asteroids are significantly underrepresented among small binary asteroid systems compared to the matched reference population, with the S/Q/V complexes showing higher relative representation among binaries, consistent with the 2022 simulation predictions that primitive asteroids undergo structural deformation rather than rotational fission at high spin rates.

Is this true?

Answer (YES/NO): YES